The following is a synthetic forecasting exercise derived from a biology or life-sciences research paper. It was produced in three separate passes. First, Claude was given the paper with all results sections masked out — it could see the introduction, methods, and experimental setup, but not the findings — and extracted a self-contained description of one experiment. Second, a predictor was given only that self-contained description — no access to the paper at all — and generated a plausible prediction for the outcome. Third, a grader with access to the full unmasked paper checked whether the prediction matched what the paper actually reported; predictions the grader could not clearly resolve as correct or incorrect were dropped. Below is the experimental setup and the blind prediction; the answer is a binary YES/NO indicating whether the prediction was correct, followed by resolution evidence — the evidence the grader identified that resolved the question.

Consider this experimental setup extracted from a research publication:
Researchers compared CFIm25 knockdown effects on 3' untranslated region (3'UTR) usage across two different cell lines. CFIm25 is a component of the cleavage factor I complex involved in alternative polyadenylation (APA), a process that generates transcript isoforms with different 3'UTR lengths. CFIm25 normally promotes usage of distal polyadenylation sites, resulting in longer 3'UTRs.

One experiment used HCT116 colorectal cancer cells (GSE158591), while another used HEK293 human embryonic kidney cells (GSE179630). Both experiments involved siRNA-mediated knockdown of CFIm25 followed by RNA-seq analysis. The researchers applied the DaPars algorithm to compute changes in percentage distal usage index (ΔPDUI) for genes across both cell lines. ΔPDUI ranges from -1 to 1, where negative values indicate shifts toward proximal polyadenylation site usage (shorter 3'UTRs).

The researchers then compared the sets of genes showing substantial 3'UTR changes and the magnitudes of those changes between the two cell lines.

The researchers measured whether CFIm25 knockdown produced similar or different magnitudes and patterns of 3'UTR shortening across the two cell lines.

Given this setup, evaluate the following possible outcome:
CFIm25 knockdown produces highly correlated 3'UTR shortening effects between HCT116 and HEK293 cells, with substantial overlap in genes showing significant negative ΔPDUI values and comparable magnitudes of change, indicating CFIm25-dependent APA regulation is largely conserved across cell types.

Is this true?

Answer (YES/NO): NO